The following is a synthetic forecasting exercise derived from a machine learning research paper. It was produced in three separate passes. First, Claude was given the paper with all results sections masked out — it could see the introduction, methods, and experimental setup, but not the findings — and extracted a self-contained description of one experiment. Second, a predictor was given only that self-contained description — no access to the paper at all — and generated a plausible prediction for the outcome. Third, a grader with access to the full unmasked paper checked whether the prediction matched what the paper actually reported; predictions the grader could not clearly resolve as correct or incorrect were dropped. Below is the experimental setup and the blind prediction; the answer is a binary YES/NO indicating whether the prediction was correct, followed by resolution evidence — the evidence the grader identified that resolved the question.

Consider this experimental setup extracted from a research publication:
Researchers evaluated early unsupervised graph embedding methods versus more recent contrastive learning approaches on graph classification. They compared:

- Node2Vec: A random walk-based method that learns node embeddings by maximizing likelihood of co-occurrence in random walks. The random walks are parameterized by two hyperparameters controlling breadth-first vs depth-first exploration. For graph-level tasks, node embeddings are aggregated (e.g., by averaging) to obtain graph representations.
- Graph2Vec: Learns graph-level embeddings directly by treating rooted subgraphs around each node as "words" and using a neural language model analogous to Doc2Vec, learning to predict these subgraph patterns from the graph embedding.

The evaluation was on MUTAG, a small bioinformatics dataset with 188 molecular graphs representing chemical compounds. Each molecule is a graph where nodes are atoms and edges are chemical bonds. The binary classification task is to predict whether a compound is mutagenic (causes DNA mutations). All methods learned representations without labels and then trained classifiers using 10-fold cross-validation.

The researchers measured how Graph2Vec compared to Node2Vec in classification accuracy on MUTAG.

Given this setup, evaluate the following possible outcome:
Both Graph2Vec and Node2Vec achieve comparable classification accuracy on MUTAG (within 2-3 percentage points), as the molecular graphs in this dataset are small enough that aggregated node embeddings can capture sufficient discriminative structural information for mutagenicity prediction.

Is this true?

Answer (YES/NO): NO